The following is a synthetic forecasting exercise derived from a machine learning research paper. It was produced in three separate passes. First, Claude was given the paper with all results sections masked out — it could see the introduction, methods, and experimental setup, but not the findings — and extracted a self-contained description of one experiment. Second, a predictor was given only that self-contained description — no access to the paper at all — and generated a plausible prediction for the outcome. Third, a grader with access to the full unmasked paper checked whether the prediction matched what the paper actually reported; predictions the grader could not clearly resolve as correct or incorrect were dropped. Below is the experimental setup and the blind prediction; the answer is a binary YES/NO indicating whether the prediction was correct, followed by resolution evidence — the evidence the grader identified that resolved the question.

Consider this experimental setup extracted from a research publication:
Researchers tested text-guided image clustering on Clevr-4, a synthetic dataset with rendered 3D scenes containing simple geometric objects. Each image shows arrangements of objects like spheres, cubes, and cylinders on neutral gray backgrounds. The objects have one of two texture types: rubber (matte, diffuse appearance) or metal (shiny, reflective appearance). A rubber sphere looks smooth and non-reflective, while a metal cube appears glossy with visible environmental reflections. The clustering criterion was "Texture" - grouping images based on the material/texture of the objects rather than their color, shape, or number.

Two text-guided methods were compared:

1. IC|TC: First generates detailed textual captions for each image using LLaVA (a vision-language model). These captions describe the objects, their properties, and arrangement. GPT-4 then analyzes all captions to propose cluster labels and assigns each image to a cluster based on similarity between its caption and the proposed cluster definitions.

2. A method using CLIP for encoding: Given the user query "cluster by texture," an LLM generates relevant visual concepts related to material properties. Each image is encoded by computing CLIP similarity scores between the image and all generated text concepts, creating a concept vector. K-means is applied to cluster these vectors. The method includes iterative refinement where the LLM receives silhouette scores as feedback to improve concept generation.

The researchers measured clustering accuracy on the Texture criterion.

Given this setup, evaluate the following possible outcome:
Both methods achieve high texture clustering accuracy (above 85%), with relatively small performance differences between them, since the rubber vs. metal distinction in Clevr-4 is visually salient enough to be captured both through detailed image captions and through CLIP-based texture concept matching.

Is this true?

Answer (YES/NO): NO